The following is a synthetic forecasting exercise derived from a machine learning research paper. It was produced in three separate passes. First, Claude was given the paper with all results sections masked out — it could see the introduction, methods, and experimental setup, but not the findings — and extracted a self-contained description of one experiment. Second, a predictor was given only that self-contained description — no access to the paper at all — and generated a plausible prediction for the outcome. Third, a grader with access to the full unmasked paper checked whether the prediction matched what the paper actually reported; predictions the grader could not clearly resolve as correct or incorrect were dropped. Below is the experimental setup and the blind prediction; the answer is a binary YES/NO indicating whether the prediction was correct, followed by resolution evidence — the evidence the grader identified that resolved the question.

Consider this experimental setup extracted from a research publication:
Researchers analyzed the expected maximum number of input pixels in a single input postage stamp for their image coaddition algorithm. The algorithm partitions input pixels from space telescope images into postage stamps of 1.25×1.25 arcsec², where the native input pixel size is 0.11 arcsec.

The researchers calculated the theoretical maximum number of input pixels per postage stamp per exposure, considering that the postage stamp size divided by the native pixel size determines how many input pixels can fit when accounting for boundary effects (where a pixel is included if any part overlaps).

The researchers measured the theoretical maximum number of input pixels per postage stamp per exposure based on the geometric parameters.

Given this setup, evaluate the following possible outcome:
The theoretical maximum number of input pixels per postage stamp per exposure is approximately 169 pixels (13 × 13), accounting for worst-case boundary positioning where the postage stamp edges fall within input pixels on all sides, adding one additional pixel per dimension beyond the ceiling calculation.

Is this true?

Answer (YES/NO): NO